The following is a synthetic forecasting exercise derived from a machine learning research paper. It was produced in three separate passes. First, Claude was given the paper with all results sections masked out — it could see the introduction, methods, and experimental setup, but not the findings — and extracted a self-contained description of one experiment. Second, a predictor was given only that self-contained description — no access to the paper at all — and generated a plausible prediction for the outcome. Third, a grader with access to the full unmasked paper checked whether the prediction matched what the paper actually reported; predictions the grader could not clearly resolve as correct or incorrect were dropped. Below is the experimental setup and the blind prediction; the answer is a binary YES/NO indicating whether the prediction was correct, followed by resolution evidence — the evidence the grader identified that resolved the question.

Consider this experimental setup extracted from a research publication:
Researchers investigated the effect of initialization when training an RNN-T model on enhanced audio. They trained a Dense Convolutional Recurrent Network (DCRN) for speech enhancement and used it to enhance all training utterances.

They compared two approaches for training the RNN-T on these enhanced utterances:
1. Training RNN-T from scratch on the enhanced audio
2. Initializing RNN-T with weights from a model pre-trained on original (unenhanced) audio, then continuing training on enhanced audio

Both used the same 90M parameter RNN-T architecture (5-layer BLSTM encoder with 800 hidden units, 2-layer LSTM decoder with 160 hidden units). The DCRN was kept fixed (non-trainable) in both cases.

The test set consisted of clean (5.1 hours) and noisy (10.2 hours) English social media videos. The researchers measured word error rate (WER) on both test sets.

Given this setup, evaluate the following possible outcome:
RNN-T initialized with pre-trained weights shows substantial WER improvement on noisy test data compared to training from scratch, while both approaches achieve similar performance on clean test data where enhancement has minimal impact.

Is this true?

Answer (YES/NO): NO